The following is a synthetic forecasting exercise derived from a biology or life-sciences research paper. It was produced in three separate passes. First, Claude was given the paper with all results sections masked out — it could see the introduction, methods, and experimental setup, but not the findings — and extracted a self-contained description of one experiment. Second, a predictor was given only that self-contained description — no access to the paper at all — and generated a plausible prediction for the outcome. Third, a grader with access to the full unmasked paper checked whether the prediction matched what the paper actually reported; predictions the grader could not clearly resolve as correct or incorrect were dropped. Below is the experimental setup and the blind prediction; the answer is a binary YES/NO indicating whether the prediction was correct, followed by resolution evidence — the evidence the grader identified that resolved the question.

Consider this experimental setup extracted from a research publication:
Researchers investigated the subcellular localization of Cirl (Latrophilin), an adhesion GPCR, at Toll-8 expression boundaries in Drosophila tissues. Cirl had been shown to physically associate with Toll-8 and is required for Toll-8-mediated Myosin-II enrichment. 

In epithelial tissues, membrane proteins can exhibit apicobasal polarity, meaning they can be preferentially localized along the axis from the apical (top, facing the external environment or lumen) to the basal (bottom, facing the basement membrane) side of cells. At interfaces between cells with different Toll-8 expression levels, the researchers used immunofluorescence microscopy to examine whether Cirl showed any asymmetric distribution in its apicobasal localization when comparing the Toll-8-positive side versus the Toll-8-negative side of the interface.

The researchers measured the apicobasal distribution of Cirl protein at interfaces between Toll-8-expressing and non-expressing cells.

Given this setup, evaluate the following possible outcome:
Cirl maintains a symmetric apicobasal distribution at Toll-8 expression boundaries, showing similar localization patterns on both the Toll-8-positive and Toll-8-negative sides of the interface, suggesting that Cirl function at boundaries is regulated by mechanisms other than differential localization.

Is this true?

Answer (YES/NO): NO